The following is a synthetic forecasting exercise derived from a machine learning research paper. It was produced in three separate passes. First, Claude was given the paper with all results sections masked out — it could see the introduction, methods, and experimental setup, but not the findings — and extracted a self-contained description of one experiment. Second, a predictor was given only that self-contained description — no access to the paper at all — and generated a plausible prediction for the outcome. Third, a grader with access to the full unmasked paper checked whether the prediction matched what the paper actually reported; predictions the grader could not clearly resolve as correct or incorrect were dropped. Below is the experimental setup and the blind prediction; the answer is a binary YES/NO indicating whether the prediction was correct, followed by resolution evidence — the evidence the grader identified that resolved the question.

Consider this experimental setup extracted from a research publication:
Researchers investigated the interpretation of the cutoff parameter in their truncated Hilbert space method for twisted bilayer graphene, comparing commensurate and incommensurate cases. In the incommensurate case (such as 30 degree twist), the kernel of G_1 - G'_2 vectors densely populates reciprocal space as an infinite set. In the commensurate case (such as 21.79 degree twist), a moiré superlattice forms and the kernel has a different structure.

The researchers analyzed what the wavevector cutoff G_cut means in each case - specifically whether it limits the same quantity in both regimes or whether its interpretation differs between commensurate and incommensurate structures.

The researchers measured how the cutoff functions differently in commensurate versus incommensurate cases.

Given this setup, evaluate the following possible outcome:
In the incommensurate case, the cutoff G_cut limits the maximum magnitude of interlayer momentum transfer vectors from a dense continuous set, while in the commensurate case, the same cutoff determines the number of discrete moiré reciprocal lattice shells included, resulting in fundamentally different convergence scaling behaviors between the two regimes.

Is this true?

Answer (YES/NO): NO